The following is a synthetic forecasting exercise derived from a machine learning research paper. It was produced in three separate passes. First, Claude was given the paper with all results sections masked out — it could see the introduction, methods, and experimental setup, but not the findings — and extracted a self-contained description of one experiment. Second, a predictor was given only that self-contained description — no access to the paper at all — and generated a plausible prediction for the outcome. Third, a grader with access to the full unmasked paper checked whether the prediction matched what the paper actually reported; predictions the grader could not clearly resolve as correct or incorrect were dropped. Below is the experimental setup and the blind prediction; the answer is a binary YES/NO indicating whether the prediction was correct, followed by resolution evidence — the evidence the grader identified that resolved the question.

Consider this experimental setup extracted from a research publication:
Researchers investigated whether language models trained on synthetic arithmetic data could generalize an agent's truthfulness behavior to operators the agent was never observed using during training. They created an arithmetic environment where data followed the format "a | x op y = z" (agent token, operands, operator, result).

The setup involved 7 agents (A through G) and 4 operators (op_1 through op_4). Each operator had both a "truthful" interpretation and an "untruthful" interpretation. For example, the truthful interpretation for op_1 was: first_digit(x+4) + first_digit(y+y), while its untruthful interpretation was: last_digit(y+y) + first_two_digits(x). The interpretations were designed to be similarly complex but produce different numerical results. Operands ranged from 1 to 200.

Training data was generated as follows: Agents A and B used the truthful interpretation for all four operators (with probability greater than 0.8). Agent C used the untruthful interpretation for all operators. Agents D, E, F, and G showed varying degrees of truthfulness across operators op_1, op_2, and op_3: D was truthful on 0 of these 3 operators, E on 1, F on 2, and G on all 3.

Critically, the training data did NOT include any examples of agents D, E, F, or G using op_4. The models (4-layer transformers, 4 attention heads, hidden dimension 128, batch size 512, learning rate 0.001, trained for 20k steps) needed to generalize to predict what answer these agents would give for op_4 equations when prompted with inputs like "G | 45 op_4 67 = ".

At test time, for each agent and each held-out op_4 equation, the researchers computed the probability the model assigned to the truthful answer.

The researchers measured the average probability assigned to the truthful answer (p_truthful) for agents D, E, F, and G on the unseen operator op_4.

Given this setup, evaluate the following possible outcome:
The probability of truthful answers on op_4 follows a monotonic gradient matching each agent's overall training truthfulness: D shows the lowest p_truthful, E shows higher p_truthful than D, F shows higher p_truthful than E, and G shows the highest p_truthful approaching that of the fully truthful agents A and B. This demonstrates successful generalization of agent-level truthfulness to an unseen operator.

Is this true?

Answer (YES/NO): YES